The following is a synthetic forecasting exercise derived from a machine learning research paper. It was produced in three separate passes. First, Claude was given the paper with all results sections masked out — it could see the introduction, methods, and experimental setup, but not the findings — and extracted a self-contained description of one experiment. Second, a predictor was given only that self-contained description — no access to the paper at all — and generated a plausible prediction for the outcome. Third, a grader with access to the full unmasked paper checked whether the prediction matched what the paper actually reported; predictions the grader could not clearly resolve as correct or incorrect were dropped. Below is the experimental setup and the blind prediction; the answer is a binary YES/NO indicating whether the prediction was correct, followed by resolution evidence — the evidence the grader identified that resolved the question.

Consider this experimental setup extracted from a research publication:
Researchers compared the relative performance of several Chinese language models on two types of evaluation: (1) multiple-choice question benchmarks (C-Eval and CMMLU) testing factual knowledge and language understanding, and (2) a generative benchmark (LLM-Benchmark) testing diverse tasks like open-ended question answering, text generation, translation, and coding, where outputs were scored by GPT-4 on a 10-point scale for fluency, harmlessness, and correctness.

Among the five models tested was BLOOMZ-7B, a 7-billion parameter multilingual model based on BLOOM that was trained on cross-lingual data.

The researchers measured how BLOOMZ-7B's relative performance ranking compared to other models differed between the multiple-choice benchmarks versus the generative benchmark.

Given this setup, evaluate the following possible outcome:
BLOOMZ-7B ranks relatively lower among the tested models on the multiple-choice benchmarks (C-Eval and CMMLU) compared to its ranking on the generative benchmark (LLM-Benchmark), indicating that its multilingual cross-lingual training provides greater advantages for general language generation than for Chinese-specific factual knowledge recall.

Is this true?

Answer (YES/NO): NO